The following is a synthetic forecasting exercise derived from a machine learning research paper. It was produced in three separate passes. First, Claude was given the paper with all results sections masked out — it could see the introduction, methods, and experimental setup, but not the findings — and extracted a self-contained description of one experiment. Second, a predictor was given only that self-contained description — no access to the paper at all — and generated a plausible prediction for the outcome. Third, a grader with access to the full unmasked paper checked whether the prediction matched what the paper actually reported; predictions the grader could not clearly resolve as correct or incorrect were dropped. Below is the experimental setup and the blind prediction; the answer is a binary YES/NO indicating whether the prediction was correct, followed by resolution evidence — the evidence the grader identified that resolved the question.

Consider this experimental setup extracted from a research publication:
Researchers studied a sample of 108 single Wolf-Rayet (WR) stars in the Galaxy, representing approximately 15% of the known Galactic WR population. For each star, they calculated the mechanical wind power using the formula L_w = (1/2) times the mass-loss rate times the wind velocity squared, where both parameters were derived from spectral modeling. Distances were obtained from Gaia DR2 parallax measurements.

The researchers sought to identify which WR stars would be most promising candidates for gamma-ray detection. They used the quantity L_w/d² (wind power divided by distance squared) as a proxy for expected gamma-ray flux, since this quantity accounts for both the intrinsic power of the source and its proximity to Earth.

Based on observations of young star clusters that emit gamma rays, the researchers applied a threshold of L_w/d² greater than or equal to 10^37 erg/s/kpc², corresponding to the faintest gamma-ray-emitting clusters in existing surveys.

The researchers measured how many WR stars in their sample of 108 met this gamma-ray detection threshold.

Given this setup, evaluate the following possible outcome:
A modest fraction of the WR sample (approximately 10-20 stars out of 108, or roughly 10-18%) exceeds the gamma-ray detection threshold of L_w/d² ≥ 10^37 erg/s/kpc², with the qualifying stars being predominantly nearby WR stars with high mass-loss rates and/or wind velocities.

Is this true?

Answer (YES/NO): YES